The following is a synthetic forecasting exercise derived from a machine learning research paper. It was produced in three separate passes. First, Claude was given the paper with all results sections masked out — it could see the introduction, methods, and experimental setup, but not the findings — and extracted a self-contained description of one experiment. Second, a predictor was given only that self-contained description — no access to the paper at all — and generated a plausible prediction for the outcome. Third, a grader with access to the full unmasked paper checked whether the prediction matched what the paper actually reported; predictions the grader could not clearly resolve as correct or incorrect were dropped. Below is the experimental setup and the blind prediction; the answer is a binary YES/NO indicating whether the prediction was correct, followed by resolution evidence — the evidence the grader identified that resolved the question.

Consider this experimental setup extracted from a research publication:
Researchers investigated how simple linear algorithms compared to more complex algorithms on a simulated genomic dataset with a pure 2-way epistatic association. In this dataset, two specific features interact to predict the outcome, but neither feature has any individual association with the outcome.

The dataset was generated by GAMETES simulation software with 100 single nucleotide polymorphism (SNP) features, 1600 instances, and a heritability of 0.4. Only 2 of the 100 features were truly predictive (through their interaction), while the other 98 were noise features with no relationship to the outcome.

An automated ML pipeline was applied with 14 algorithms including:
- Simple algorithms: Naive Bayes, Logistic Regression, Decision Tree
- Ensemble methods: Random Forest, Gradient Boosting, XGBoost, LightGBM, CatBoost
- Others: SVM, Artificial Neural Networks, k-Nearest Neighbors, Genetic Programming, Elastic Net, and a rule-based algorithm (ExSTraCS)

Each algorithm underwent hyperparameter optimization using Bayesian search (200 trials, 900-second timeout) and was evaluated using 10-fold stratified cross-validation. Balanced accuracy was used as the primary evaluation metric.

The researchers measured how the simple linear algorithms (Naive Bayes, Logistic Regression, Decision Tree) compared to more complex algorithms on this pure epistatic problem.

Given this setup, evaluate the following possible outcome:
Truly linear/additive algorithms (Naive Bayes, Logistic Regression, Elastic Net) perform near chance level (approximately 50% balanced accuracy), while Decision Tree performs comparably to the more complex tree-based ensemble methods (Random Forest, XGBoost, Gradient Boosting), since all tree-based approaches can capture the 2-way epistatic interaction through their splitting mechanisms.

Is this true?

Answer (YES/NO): NO